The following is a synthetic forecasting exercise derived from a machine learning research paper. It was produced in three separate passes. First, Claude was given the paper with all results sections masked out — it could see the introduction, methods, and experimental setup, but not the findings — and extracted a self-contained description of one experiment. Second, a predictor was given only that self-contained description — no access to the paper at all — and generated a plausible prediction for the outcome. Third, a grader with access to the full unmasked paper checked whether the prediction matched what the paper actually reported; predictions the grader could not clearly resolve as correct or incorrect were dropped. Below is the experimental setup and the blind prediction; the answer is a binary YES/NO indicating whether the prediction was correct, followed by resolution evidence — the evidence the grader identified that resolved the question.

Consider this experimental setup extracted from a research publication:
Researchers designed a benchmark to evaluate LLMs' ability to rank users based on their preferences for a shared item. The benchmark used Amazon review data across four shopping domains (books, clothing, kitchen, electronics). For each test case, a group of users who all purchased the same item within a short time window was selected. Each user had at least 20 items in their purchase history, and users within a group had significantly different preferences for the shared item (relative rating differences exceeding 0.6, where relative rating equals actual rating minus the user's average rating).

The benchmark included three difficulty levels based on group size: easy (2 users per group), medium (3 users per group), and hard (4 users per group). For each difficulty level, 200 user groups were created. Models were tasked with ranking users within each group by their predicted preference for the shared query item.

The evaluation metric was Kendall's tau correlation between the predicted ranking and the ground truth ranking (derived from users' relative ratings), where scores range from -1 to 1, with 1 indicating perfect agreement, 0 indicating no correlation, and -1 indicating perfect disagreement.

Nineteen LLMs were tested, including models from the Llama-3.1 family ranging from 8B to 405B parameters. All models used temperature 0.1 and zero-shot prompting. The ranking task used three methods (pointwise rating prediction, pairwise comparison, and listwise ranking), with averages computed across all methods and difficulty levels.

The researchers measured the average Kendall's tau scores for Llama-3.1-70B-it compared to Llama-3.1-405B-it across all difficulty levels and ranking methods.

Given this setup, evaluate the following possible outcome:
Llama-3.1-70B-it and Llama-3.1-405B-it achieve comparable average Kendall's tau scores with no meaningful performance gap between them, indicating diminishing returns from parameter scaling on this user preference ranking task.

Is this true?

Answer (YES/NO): YES